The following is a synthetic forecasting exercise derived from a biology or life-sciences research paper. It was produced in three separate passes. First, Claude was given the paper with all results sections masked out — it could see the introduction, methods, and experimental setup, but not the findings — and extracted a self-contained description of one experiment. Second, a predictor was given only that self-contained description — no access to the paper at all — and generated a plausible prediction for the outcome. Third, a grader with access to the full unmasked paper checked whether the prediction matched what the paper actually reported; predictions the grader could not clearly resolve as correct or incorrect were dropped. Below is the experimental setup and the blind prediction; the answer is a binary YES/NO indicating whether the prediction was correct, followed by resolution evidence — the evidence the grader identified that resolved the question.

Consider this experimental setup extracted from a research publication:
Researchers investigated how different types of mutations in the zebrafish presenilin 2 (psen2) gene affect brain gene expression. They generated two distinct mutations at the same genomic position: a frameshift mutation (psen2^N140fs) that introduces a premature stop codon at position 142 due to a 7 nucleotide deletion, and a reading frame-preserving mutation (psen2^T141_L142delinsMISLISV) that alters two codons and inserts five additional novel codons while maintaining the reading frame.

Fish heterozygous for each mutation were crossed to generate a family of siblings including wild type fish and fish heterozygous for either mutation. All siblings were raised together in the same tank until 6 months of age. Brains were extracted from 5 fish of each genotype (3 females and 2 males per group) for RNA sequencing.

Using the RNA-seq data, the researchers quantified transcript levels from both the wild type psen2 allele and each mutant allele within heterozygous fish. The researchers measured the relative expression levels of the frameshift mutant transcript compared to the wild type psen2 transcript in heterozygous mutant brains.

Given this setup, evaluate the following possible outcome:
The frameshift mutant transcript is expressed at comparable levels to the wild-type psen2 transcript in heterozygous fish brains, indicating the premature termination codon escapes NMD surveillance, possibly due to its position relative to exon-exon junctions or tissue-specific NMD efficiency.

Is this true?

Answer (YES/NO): NO